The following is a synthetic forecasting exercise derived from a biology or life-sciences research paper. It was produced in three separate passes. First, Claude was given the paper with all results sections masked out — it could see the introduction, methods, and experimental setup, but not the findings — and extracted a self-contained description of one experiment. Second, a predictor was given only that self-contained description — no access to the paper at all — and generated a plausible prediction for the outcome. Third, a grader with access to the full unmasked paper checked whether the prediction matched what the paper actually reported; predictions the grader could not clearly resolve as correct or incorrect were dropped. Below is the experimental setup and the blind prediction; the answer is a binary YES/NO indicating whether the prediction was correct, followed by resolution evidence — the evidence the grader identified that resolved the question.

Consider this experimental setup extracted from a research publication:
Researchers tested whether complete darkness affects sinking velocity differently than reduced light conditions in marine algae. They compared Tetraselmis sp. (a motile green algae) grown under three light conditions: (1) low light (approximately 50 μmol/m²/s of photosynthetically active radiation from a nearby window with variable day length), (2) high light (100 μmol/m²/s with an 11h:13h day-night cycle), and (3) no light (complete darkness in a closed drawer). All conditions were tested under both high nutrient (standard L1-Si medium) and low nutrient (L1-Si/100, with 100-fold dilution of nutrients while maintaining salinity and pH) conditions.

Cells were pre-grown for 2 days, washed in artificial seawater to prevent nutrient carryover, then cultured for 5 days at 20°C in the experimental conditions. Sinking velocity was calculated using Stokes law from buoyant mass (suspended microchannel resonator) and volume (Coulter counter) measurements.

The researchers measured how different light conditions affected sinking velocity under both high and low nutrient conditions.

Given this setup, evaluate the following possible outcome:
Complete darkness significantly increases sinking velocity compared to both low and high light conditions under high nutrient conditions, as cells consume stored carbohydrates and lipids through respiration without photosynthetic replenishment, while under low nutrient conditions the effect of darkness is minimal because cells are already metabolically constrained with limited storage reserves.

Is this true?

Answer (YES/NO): NO